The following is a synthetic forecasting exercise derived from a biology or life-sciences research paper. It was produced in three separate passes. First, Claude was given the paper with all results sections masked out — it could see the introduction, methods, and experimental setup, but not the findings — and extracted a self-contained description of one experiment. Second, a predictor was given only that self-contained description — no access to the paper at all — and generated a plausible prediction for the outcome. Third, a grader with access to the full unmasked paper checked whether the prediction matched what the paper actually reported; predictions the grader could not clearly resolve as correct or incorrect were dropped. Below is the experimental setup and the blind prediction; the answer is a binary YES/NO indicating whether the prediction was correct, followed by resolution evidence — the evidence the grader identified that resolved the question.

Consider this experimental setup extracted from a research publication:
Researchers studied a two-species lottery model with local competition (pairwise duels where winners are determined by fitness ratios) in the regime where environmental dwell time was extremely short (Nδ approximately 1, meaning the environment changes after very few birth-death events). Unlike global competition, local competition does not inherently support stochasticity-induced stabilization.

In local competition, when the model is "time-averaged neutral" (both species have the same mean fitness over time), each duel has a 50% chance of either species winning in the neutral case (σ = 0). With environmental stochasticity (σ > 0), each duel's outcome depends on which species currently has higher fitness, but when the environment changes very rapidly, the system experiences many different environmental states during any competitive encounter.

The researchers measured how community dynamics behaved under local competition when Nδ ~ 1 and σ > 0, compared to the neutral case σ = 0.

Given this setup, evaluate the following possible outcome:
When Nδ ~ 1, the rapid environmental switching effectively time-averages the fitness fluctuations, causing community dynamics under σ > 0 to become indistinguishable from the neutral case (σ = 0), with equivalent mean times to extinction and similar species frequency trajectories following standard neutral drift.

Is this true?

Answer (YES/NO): YES